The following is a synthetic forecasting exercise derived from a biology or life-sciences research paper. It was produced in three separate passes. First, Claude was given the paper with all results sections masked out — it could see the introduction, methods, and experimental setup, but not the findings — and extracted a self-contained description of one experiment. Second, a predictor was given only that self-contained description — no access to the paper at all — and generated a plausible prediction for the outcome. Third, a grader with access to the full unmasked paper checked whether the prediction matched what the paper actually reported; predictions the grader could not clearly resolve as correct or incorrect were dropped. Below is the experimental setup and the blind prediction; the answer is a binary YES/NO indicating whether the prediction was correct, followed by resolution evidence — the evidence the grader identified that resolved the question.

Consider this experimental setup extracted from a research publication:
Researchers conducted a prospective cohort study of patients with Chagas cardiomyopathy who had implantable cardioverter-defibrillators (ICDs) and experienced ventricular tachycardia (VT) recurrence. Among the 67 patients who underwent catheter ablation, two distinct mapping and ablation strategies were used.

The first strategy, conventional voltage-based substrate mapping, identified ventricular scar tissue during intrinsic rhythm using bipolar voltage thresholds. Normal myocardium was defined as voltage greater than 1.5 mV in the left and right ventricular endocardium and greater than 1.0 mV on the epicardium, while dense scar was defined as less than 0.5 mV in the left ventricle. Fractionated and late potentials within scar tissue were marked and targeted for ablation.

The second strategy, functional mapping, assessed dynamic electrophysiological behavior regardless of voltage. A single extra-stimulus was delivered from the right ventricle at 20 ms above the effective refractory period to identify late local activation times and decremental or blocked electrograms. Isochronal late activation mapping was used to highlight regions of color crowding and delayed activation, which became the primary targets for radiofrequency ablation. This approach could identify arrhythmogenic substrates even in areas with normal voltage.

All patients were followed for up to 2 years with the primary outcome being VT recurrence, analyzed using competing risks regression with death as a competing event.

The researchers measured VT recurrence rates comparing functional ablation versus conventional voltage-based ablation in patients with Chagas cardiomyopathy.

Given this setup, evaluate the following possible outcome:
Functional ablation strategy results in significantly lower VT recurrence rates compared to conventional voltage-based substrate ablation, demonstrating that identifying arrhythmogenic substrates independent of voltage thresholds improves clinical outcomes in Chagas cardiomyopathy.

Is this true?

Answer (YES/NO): YES